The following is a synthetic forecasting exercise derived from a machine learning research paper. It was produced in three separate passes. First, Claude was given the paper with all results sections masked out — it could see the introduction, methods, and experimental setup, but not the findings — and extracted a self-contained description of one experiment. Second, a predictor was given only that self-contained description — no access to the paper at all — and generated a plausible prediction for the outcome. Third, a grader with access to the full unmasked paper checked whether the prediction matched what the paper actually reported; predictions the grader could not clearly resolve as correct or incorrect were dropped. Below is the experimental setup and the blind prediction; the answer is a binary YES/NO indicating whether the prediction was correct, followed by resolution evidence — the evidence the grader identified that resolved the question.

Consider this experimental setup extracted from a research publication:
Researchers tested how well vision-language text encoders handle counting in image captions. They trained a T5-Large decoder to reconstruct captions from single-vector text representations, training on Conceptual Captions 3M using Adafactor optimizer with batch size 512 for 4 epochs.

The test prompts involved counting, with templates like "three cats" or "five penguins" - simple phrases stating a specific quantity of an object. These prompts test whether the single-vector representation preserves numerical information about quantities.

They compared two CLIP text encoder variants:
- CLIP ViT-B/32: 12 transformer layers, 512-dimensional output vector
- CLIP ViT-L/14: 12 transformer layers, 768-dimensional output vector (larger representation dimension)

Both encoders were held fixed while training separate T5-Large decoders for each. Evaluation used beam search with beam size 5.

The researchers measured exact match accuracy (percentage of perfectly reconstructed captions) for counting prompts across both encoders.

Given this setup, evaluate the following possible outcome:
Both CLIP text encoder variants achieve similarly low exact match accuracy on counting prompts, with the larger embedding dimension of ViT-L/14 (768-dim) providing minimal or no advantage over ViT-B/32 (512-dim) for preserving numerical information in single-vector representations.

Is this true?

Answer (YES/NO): YES